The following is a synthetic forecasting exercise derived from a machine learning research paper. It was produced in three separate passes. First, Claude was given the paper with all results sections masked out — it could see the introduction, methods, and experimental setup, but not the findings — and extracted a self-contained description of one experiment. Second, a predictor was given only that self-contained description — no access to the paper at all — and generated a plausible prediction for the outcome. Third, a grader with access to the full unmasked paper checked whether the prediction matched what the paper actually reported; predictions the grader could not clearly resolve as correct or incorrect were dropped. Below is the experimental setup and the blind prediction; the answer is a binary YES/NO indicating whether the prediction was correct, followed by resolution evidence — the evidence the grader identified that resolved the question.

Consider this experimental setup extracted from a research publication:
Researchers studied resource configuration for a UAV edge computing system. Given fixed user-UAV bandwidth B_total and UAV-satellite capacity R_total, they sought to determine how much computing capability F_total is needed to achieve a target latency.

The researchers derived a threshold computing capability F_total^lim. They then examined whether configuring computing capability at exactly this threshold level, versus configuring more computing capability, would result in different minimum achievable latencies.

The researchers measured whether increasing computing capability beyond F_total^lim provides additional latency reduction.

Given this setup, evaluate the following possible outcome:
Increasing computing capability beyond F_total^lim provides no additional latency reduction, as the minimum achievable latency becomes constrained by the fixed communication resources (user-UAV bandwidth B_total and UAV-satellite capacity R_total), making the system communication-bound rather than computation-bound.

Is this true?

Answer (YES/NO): YES